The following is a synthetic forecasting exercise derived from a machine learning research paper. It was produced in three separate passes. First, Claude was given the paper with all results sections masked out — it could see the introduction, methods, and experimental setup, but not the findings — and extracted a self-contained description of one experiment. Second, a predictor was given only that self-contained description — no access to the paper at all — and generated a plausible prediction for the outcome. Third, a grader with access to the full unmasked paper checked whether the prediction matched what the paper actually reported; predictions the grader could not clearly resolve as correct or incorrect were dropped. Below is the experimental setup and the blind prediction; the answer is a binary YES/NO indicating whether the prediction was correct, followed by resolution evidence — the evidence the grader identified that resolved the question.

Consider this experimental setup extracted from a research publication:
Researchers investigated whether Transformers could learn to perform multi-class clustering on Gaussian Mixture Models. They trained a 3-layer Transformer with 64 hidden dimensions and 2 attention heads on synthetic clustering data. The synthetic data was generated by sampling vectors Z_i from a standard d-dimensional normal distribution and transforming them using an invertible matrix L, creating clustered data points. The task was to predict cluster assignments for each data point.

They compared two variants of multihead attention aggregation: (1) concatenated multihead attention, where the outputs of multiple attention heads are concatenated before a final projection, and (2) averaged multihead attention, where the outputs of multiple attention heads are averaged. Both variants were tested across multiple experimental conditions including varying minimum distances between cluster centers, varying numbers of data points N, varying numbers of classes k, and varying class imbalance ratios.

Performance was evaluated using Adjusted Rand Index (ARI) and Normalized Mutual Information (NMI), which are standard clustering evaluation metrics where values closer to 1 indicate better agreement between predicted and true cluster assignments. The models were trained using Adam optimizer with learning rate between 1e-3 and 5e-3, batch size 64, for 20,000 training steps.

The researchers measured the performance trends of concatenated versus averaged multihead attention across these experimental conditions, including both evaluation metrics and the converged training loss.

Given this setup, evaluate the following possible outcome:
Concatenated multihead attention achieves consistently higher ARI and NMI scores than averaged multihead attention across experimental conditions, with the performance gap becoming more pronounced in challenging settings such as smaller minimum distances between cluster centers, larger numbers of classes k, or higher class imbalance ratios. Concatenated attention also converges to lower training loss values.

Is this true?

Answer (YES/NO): NO